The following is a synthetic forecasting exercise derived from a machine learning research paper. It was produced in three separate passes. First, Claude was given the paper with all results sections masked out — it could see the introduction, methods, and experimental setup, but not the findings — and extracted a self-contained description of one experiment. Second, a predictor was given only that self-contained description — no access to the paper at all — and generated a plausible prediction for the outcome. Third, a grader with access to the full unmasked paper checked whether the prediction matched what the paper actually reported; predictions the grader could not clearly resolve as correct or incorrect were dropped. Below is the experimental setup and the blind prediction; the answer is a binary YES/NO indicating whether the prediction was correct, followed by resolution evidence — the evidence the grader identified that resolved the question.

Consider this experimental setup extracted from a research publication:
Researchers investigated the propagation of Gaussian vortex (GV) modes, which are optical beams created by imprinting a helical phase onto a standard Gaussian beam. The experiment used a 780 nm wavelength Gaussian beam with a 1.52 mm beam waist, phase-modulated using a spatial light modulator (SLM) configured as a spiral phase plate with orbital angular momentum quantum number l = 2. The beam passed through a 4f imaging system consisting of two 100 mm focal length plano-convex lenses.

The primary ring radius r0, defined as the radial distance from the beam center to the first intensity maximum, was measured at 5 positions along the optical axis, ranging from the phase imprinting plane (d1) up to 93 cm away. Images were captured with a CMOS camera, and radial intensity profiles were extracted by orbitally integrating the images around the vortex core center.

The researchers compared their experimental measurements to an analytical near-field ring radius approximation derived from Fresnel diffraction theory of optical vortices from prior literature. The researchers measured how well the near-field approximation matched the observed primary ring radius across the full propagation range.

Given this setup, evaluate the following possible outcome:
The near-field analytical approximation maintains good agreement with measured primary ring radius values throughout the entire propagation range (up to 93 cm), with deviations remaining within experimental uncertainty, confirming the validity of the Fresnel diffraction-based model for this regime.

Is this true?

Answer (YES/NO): NO